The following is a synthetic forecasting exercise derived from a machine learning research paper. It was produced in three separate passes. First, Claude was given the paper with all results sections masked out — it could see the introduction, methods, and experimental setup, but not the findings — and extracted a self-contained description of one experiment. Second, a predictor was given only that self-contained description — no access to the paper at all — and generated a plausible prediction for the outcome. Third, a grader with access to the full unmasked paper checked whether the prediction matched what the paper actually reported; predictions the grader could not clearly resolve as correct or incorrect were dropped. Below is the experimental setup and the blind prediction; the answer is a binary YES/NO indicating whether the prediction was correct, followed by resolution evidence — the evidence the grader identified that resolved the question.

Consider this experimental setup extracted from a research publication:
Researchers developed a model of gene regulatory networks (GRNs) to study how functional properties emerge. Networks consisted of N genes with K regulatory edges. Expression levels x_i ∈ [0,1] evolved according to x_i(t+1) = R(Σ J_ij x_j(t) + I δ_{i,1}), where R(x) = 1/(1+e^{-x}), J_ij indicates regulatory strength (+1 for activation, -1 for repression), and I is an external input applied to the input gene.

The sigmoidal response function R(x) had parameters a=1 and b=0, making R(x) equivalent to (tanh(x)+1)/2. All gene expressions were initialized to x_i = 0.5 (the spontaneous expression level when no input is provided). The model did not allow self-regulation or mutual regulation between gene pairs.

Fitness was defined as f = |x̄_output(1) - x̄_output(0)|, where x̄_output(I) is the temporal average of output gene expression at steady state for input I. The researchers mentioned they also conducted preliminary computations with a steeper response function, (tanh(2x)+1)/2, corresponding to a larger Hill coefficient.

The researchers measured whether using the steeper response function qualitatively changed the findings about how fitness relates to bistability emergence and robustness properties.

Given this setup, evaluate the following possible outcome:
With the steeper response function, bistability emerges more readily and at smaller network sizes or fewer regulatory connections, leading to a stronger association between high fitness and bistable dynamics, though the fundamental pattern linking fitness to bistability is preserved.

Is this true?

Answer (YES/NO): NO